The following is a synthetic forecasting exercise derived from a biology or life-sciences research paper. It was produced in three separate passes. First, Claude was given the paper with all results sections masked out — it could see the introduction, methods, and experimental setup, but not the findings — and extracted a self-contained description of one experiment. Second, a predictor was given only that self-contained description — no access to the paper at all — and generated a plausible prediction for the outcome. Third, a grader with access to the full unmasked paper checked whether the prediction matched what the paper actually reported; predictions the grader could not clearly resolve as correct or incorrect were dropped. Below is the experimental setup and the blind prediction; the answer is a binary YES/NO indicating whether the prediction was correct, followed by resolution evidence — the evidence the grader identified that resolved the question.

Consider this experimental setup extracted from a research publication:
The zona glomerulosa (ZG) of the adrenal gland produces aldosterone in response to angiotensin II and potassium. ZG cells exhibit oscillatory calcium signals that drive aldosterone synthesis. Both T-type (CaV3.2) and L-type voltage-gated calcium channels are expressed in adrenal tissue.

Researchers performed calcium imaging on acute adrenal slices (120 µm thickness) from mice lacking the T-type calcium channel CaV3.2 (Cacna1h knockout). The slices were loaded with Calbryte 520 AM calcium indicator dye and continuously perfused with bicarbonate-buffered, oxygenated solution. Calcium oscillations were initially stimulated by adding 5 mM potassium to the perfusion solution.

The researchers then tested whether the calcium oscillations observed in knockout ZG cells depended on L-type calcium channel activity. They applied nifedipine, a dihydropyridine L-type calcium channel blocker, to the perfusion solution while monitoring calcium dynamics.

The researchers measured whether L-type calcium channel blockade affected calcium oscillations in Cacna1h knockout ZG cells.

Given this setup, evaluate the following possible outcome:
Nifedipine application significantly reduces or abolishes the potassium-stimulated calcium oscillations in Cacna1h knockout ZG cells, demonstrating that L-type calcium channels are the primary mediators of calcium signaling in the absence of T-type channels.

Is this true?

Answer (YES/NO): YES